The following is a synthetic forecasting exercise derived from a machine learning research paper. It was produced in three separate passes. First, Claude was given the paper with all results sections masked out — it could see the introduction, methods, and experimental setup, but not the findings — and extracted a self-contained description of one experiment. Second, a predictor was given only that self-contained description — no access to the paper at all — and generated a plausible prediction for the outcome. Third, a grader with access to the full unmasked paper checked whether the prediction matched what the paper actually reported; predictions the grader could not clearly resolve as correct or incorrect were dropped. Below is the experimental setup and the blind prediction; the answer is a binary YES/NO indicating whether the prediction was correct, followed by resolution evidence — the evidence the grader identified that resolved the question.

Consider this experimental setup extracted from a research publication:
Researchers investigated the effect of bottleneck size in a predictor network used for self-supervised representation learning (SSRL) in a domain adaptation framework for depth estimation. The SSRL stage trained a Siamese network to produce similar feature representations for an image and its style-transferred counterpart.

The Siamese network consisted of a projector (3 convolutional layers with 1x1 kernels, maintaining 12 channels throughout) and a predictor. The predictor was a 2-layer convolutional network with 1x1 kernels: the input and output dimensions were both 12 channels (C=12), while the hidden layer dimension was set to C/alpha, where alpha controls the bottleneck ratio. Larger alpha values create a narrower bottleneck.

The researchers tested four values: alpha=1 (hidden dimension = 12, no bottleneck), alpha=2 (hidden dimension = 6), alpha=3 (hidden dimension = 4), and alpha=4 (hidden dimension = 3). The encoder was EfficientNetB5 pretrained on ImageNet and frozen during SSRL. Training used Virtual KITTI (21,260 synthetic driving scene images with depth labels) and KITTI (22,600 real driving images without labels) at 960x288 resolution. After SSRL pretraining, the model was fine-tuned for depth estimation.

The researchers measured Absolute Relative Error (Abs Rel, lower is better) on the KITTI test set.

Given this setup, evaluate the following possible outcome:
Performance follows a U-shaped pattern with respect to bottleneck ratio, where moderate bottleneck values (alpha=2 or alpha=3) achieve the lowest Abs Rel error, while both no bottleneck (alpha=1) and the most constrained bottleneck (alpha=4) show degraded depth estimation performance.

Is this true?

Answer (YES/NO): YES